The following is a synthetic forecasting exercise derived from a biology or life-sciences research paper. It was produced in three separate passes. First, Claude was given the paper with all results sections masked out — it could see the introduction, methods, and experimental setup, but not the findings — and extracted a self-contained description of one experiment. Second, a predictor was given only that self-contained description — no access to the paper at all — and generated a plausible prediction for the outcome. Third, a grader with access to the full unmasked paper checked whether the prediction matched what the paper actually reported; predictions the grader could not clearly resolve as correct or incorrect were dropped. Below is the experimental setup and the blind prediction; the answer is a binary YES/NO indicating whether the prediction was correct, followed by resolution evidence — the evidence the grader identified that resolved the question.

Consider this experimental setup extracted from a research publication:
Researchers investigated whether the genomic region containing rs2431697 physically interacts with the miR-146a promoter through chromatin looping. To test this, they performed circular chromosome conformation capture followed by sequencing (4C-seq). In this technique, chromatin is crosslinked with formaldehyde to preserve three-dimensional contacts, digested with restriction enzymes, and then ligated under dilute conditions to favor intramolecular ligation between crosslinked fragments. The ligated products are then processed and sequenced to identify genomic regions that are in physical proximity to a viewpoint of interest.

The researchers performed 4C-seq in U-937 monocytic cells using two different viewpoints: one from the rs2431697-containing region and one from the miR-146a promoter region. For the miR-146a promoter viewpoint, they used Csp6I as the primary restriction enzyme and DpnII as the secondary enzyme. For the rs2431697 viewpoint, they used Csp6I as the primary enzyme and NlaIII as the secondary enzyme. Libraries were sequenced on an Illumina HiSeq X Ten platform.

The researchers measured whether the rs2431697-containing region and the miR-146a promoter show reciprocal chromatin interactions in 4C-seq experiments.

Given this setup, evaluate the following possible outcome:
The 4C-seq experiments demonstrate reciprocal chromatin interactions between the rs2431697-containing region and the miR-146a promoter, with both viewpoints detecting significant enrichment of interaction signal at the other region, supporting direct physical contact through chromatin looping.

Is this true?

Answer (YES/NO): YES